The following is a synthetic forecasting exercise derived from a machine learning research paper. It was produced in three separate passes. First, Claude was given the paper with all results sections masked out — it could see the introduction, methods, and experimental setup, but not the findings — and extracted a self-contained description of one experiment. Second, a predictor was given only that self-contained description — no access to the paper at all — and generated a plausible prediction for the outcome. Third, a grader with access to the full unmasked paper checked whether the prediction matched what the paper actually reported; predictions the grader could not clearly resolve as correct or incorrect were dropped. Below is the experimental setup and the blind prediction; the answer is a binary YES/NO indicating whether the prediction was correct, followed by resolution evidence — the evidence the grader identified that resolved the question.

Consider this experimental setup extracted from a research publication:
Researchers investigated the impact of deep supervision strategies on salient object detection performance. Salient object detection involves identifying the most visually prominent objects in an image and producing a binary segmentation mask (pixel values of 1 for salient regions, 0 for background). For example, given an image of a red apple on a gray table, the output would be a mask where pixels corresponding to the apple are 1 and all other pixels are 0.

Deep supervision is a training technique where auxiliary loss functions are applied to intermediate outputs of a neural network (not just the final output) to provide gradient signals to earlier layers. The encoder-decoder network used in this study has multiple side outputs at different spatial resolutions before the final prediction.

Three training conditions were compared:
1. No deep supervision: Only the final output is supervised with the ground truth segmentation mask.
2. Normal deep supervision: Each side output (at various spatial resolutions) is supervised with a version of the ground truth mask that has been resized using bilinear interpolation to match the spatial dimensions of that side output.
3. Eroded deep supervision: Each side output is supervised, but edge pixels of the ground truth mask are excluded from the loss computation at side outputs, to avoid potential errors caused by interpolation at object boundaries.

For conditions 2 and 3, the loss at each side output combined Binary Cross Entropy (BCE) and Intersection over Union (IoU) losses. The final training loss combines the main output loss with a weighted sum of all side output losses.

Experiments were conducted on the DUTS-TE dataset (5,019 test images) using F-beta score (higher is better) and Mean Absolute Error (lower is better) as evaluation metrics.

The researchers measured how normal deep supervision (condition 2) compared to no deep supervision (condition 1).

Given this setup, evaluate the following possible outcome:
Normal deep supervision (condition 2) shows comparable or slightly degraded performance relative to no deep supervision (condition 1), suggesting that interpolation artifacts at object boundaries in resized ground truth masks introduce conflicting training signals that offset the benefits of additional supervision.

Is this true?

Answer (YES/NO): NO